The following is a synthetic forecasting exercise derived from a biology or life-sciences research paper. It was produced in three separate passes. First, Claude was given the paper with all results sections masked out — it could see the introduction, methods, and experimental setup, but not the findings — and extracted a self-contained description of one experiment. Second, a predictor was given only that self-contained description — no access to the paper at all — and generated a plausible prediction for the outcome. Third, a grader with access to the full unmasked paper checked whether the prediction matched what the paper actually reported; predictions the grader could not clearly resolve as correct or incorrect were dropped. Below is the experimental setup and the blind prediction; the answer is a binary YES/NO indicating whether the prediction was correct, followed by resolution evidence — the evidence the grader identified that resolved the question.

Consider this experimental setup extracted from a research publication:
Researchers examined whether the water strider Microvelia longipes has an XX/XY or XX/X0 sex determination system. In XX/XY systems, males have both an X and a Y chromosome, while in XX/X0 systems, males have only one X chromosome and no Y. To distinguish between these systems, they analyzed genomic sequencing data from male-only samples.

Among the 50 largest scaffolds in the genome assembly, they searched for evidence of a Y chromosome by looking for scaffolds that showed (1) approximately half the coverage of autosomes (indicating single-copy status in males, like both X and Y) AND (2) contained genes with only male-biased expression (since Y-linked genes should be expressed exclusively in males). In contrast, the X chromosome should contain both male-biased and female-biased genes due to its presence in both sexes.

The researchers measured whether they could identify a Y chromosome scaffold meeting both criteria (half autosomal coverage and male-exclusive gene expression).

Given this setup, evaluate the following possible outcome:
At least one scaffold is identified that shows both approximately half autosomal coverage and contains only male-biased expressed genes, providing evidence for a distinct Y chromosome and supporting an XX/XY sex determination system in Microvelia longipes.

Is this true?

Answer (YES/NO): NO